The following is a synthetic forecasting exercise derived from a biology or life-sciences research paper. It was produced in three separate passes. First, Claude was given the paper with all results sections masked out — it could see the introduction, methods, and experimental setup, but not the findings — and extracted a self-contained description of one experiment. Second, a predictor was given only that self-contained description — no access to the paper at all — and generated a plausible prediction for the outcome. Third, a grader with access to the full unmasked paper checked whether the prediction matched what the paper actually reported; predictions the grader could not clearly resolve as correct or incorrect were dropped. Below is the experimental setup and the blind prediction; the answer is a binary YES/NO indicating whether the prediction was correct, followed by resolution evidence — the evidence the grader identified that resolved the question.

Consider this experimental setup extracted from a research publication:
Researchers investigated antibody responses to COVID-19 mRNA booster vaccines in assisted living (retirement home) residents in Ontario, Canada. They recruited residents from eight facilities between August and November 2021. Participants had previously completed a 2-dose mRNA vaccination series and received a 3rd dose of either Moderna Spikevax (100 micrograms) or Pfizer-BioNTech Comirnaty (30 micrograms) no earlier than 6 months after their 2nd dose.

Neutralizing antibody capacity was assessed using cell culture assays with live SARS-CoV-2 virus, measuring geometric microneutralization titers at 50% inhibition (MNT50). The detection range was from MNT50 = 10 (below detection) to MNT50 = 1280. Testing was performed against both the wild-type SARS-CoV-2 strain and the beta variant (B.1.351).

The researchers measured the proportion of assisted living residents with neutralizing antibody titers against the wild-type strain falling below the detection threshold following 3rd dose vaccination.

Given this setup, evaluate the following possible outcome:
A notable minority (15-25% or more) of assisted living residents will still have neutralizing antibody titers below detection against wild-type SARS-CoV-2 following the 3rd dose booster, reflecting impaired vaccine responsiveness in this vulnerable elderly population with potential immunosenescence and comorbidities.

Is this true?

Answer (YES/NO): NO